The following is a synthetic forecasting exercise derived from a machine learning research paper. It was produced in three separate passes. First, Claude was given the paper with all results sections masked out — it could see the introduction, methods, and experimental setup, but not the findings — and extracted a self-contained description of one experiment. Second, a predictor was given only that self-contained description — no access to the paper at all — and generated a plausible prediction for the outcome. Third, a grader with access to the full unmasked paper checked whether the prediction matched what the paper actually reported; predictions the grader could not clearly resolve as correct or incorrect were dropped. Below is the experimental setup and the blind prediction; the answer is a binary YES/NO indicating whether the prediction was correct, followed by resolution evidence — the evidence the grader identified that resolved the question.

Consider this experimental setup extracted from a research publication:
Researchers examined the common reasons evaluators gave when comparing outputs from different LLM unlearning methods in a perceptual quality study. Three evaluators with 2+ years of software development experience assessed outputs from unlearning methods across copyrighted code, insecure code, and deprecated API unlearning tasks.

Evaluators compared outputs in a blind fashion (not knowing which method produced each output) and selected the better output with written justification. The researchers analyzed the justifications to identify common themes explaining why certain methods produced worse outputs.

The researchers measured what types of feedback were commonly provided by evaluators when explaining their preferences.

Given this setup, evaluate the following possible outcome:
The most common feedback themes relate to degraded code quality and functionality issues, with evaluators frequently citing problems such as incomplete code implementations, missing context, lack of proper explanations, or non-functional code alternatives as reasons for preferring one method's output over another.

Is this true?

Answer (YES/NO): YES